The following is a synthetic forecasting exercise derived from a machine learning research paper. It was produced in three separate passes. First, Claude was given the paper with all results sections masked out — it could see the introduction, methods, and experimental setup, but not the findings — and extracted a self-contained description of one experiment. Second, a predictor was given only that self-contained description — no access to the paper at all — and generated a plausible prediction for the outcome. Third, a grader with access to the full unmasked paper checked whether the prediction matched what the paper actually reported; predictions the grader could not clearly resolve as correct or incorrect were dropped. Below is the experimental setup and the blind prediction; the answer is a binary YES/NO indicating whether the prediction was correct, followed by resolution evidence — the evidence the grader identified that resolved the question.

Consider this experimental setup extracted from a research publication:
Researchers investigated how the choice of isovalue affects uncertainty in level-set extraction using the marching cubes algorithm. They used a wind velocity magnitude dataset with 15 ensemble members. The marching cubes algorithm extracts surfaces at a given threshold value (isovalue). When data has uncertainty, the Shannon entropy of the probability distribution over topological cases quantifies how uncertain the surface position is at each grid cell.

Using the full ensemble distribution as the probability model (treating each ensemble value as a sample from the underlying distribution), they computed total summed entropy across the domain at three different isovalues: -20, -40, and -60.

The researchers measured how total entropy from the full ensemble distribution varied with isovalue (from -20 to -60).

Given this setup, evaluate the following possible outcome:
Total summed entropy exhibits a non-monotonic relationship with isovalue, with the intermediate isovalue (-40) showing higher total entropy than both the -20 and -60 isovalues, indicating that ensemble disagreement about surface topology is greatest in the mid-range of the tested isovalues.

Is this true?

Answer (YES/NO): NO